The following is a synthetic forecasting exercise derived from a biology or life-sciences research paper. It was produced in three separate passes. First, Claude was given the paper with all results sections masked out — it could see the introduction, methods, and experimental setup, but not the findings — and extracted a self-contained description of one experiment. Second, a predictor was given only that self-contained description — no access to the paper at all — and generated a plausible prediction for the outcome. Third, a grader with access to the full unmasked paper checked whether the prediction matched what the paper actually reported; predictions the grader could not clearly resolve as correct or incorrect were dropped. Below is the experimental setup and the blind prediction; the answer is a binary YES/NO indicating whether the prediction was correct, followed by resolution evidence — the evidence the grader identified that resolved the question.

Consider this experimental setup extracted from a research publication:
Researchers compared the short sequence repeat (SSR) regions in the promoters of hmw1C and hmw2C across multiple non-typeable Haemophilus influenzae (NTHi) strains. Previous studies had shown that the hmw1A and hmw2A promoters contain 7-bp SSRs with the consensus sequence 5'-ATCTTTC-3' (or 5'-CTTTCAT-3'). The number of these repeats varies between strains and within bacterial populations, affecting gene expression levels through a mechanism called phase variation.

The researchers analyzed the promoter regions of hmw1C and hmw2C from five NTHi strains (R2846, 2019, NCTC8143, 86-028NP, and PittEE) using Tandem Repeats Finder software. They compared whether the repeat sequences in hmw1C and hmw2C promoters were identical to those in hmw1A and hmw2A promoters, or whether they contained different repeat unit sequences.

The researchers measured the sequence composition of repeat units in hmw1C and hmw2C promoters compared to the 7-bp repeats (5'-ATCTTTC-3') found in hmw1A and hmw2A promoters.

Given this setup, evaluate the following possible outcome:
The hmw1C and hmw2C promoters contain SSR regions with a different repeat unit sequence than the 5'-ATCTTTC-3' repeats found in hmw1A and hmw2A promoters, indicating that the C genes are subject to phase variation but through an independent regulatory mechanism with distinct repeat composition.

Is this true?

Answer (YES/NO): YES